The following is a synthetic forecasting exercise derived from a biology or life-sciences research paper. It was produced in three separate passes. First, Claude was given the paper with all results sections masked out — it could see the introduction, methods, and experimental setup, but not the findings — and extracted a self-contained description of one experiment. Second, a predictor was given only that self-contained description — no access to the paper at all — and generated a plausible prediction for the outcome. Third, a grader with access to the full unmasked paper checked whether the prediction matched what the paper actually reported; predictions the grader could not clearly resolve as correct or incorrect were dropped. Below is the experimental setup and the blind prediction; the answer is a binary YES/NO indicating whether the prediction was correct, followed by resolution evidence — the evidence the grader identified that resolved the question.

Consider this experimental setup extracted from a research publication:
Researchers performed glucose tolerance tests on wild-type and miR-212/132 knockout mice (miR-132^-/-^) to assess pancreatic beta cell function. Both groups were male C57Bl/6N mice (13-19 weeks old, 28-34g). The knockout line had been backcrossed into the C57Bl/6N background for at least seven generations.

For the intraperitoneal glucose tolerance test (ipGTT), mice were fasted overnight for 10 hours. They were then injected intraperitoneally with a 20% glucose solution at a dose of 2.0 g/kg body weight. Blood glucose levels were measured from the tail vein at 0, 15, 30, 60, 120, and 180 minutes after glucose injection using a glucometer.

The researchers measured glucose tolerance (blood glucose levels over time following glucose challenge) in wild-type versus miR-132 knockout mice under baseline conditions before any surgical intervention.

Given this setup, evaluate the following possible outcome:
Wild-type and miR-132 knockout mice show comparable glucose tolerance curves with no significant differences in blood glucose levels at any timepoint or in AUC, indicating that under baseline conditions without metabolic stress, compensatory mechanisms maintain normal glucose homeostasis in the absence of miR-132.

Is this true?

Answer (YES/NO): YES